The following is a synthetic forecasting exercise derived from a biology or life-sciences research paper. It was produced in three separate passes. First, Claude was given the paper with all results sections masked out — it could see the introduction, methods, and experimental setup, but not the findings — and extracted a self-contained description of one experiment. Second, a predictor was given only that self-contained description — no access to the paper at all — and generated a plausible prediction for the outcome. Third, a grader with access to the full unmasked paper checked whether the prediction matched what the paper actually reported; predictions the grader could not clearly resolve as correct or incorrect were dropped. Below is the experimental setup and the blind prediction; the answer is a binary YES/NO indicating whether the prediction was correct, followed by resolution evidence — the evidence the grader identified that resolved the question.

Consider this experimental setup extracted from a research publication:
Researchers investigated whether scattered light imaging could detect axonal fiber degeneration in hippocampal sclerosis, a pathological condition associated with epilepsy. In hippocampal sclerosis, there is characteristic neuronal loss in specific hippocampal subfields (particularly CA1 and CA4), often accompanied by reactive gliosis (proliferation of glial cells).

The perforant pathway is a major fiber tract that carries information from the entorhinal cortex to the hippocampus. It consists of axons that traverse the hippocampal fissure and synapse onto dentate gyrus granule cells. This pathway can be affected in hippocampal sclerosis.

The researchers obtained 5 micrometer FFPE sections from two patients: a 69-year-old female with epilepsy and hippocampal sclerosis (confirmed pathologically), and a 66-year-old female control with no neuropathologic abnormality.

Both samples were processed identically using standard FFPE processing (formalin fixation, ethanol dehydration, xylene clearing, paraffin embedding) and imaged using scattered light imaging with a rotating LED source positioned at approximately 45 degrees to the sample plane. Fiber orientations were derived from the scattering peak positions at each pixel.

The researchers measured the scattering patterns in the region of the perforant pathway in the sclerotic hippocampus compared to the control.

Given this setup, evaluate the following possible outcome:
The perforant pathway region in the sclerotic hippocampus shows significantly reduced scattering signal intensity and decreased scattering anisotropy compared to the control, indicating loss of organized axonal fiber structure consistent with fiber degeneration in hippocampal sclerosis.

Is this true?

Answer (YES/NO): YES